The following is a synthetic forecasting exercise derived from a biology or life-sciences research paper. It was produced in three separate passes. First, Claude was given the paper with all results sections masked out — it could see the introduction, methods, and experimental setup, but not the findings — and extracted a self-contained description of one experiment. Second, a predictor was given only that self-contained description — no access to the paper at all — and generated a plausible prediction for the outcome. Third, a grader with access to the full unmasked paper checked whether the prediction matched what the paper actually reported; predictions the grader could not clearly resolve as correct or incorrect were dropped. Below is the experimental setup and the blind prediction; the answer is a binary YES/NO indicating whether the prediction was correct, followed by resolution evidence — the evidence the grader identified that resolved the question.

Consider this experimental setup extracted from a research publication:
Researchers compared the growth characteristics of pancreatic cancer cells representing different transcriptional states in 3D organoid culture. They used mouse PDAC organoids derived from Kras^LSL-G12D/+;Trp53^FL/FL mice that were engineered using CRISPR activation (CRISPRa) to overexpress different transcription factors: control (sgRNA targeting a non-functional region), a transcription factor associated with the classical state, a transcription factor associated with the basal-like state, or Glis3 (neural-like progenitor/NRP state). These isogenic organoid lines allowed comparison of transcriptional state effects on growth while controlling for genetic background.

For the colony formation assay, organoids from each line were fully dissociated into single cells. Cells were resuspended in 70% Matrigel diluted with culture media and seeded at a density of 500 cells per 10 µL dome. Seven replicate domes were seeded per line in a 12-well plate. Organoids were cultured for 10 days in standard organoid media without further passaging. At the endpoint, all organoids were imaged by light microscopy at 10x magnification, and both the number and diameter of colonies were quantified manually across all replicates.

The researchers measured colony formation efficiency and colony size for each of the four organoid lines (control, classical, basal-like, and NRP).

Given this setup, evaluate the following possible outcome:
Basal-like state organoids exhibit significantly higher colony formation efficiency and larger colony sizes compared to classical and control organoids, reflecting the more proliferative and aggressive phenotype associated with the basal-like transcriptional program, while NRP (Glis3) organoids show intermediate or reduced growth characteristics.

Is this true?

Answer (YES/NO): NO